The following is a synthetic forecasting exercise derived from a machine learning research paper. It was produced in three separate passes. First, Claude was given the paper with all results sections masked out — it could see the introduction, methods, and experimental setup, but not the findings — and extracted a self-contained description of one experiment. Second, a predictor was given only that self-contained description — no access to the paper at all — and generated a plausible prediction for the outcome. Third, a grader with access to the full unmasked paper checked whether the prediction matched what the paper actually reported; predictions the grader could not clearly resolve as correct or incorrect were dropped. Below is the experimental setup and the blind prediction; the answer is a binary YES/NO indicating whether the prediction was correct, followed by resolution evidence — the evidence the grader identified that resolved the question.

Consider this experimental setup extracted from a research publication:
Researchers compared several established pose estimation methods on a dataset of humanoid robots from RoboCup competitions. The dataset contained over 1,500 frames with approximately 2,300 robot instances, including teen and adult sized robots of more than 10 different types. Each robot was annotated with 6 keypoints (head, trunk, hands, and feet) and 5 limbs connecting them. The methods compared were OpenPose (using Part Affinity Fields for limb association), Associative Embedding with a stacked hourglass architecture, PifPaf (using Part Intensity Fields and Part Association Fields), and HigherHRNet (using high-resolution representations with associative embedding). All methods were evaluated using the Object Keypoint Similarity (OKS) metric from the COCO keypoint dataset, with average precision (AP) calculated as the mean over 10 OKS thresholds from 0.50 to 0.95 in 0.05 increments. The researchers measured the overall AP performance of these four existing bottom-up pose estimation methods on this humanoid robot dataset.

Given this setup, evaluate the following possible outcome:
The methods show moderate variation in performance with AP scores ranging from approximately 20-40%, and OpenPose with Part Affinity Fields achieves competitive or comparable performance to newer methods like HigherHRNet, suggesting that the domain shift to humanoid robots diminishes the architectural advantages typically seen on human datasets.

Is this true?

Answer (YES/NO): NO